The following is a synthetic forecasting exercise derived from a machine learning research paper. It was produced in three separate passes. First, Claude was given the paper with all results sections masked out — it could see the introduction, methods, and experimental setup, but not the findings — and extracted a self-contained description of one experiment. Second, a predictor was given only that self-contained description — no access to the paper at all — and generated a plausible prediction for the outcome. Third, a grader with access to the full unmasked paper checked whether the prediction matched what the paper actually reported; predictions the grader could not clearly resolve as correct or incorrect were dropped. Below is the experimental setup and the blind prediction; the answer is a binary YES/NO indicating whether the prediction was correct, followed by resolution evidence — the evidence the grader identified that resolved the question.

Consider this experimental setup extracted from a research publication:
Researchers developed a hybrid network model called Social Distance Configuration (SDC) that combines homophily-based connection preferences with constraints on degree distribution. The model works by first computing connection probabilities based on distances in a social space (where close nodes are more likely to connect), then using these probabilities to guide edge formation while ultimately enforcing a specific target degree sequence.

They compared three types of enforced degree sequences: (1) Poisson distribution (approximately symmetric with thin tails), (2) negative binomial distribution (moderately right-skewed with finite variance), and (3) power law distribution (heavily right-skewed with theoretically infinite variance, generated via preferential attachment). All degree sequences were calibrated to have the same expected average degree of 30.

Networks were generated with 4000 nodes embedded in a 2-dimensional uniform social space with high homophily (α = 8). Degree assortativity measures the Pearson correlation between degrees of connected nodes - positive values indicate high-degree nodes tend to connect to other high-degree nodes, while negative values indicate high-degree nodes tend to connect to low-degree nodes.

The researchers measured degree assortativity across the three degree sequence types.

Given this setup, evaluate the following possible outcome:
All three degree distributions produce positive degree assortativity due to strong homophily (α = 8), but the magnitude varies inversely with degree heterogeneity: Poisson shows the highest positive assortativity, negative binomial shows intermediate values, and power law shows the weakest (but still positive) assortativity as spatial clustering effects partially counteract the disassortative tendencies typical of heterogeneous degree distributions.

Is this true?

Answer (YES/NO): NO